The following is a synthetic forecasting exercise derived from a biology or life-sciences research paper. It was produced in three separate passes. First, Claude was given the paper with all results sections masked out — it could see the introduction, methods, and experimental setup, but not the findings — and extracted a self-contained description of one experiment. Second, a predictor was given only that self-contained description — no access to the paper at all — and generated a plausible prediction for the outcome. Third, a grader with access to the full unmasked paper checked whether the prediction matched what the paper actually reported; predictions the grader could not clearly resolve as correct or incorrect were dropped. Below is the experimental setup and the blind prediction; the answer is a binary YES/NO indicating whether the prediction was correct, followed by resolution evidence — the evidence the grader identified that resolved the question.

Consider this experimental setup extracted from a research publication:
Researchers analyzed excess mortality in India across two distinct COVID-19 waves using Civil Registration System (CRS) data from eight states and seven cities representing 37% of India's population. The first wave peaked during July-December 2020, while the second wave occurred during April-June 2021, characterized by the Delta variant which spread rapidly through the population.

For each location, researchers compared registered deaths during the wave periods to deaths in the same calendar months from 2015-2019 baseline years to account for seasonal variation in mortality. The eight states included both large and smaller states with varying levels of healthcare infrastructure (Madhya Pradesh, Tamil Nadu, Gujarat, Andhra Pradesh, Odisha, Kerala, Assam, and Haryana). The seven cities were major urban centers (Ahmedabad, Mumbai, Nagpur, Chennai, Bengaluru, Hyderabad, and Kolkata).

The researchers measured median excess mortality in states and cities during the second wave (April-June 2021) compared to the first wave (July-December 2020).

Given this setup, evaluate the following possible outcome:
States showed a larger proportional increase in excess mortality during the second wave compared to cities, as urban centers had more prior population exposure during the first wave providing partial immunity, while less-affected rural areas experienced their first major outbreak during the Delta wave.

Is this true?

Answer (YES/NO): NO